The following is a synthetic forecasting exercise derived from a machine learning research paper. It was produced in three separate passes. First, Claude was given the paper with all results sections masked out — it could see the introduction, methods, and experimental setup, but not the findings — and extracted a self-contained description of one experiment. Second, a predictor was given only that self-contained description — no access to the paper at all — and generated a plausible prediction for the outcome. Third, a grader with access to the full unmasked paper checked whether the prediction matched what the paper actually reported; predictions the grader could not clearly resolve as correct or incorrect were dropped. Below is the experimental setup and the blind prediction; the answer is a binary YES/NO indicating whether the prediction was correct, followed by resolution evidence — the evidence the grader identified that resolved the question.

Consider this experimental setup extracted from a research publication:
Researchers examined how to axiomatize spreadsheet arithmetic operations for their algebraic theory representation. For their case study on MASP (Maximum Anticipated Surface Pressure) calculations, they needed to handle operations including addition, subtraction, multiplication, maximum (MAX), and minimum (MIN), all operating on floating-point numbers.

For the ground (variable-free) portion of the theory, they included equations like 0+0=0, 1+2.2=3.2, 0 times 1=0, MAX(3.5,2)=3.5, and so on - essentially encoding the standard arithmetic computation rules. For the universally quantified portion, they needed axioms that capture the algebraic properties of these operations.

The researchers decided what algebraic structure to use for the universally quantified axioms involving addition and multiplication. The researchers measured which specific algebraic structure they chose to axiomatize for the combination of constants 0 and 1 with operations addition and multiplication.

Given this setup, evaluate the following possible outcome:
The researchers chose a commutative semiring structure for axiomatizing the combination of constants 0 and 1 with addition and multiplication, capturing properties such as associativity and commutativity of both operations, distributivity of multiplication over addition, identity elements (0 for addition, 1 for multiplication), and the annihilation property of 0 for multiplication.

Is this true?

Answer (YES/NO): NO